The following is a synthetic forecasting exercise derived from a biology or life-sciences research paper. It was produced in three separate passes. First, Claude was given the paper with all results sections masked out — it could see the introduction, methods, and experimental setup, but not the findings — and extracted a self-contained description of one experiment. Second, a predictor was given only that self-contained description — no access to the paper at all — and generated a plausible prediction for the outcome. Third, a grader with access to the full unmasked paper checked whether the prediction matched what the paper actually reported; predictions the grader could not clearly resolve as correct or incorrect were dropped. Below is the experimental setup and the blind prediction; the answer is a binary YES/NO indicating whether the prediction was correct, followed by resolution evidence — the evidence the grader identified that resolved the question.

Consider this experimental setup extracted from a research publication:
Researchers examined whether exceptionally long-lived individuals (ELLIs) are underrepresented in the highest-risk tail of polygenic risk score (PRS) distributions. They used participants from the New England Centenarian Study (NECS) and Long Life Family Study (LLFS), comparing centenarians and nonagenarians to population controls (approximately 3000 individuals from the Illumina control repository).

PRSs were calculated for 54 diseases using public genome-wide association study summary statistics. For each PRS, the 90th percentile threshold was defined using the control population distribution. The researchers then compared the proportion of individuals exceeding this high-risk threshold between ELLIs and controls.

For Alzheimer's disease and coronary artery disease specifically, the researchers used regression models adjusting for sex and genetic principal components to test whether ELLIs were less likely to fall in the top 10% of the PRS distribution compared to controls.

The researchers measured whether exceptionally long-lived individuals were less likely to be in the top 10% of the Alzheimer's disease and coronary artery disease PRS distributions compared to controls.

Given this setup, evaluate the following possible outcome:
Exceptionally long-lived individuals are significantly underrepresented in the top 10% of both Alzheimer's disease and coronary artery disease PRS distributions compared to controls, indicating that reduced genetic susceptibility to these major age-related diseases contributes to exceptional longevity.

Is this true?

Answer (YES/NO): YES